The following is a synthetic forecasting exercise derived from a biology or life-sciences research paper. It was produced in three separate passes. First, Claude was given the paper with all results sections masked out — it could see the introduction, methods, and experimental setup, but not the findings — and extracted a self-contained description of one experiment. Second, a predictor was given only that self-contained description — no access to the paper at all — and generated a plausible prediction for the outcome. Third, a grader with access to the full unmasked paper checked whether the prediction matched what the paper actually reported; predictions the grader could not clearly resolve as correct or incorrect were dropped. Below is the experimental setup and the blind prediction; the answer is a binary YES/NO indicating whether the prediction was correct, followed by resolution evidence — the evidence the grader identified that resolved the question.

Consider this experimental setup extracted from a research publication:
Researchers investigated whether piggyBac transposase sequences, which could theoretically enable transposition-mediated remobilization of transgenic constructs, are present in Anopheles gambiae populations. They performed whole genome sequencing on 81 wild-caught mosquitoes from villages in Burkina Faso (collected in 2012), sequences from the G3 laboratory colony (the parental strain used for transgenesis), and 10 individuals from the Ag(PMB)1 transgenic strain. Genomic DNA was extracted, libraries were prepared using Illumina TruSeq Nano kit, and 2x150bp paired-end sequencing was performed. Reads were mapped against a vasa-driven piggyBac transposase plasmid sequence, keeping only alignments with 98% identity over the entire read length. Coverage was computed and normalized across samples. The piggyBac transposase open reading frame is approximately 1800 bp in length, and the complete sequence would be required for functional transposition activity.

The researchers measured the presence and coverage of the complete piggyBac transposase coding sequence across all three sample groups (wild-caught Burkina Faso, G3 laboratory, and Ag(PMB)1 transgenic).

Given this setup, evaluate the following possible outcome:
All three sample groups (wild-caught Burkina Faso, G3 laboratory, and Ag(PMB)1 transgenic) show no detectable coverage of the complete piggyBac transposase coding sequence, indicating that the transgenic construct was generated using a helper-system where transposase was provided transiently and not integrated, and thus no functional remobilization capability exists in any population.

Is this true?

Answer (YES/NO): YES